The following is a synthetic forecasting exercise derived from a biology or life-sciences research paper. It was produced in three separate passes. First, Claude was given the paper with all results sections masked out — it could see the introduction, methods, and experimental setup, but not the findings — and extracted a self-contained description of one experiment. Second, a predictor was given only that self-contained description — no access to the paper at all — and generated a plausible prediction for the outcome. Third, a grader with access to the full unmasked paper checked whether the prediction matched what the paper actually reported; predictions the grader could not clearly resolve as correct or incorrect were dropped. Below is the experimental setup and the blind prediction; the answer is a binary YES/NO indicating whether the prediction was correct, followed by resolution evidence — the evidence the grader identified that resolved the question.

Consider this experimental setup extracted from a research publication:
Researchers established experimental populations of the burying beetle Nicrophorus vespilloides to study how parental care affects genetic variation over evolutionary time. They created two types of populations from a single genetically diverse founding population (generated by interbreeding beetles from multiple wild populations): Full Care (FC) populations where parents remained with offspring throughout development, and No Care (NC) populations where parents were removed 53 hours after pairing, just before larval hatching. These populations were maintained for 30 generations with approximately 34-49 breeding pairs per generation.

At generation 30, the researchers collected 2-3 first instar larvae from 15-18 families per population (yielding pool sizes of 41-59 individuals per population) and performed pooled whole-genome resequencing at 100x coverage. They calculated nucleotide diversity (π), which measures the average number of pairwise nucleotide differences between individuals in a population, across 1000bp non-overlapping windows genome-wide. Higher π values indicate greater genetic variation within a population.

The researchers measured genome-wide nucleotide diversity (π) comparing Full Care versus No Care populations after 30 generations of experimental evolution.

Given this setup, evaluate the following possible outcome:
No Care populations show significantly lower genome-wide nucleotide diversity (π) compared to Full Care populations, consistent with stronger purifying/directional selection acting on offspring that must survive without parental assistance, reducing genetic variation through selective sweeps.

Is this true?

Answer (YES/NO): NO